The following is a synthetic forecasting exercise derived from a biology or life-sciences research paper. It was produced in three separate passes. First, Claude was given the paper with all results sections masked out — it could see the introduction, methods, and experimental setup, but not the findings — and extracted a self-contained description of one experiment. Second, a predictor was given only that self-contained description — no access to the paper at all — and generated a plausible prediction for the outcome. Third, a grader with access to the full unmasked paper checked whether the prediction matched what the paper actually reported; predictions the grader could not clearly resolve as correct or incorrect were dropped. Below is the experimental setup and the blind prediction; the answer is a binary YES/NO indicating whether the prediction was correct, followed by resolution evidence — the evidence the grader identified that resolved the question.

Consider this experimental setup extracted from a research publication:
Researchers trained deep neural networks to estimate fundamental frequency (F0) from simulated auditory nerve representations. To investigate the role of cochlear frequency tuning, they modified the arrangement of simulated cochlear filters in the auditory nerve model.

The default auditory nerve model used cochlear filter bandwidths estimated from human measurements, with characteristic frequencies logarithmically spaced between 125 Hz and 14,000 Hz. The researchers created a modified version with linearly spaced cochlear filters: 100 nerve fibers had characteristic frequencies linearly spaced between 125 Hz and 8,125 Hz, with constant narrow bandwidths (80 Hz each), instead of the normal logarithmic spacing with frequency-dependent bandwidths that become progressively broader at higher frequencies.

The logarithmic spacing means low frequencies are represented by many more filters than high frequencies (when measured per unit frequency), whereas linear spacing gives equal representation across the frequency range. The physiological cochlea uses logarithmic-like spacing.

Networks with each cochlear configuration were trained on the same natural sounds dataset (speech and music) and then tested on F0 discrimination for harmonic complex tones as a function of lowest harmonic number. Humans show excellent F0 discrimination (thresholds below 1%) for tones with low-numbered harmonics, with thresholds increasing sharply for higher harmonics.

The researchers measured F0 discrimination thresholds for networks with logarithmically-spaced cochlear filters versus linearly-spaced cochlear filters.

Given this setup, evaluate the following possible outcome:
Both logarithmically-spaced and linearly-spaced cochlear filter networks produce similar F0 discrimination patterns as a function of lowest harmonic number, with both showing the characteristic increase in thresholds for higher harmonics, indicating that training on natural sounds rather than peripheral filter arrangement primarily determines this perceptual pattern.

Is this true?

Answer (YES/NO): YES